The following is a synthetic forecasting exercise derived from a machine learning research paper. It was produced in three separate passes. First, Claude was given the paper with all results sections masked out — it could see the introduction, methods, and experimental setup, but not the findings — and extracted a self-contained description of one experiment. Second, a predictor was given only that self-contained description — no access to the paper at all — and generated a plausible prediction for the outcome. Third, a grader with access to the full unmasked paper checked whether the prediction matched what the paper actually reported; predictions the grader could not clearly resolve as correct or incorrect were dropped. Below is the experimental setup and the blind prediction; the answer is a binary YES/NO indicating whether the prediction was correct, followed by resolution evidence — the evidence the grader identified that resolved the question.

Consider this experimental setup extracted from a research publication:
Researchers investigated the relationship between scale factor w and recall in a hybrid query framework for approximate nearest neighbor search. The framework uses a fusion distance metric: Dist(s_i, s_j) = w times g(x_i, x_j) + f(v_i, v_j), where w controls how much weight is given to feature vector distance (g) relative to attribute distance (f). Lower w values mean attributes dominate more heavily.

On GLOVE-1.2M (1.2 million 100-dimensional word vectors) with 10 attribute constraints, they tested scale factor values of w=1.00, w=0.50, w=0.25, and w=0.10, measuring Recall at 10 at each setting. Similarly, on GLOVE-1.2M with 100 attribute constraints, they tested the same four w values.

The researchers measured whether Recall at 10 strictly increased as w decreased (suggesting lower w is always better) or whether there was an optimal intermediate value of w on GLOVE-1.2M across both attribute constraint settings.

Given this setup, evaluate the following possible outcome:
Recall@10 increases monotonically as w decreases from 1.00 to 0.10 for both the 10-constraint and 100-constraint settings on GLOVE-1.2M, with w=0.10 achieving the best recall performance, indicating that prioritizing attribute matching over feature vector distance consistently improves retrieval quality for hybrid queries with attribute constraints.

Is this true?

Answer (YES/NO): NO